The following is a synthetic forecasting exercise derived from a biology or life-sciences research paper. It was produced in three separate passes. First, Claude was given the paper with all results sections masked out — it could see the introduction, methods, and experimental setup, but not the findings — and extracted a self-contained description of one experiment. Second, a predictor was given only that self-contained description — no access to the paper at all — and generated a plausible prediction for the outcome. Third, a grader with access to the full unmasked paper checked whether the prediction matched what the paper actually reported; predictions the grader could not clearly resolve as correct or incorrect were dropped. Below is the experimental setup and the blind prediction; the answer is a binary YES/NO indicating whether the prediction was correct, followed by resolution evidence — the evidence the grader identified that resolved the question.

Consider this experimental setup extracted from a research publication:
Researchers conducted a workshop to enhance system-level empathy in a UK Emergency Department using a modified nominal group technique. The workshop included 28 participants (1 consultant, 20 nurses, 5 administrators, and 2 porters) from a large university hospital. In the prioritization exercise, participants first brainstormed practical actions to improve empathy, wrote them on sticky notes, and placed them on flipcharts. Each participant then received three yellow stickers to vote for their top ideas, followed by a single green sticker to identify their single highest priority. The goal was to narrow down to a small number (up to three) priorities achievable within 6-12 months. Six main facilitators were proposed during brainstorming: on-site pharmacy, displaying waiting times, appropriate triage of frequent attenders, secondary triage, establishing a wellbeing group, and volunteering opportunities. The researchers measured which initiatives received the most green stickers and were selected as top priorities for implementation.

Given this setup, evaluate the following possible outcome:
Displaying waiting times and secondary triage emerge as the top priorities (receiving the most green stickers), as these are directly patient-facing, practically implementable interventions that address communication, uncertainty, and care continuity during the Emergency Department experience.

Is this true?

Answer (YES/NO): NO